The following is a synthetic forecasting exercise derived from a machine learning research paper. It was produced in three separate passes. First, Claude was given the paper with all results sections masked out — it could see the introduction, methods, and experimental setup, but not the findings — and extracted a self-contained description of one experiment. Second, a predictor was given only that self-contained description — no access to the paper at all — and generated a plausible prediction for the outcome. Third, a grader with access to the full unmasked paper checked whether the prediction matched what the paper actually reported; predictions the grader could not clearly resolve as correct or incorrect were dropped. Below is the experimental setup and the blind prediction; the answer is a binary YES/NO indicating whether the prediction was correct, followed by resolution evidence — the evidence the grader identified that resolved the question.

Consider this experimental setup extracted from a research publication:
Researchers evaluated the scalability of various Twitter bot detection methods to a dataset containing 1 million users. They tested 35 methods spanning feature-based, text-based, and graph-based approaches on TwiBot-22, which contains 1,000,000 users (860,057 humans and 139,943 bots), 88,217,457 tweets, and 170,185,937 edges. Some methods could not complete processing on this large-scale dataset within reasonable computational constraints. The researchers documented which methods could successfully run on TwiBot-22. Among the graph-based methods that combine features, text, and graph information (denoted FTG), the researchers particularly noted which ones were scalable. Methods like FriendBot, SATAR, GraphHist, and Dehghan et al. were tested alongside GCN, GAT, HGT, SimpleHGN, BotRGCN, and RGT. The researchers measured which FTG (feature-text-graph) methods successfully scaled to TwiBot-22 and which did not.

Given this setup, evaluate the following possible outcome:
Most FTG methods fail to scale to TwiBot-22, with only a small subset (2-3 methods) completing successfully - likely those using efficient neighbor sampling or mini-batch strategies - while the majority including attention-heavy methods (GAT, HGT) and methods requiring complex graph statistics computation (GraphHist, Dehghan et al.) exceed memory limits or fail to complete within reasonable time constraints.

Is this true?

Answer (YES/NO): NO